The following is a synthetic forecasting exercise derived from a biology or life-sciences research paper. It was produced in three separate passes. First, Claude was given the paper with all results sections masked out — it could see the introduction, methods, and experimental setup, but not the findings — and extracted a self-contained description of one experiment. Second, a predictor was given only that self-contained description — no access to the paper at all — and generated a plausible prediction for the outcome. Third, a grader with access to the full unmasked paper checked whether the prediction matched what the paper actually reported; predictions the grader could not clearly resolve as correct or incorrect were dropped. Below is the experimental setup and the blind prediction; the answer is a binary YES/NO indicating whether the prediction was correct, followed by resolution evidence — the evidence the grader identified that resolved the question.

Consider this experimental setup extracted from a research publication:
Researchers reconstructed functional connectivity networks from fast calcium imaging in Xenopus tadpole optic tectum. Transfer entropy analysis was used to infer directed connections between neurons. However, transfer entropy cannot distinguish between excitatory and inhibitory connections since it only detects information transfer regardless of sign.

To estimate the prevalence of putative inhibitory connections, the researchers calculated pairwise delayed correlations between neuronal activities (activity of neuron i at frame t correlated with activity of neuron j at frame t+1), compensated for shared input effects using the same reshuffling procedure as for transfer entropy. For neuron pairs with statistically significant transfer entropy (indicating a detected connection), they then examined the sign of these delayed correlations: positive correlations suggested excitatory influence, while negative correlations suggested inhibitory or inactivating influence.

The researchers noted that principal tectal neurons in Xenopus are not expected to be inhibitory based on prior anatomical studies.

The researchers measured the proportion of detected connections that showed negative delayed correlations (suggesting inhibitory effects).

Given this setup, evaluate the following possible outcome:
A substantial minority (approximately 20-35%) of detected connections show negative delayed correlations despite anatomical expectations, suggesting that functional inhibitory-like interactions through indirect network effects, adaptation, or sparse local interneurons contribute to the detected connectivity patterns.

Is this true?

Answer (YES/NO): NO